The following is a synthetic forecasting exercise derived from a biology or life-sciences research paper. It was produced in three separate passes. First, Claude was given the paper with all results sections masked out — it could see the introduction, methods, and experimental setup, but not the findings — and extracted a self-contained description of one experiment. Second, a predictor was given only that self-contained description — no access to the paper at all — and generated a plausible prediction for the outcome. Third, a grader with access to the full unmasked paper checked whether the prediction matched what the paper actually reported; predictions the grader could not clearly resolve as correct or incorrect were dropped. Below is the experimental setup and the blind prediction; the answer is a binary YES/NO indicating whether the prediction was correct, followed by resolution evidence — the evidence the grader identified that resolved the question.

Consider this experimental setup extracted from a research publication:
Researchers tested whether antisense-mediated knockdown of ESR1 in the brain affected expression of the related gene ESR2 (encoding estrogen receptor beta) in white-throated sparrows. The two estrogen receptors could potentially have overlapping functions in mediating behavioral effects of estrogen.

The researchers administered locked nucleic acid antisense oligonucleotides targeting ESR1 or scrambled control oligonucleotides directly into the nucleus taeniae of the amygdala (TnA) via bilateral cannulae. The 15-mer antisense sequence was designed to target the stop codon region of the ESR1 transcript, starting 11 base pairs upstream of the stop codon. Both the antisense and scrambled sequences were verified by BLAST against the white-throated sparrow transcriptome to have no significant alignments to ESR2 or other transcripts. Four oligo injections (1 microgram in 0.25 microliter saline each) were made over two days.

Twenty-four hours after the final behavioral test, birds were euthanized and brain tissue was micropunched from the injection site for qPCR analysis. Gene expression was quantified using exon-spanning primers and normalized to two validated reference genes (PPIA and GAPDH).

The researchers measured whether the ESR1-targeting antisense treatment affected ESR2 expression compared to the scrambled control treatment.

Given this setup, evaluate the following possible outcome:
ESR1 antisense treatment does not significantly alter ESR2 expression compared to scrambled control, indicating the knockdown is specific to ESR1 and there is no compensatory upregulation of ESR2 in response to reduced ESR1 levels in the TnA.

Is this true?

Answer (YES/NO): YES